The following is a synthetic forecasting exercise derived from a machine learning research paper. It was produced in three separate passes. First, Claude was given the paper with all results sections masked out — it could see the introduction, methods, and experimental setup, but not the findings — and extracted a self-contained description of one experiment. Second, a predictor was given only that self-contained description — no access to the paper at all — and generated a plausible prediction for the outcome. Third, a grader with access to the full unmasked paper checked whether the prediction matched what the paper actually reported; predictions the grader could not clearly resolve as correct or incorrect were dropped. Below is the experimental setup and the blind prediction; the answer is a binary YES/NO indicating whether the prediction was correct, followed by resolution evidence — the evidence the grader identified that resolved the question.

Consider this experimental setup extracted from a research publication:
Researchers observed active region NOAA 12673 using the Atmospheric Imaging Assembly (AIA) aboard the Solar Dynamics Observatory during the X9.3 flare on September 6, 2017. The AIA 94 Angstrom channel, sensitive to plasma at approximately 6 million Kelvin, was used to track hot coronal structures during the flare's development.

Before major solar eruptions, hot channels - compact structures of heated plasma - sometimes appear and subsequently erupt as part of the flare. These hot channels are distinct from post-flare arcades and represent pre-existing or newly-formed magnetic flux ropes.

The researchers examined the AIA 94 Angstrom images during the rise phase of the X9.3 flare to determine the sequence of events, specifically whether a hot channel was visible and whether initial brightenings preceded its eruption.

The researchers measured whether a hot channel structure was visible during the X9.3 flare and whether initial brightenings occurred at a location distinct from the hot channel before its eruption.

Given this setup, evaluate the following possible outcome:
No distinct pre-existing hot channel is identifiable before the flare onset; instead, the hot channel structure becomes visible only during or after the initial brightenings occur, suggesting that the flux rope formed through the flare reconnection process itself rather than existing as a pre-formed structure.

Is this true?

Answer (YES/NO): NO